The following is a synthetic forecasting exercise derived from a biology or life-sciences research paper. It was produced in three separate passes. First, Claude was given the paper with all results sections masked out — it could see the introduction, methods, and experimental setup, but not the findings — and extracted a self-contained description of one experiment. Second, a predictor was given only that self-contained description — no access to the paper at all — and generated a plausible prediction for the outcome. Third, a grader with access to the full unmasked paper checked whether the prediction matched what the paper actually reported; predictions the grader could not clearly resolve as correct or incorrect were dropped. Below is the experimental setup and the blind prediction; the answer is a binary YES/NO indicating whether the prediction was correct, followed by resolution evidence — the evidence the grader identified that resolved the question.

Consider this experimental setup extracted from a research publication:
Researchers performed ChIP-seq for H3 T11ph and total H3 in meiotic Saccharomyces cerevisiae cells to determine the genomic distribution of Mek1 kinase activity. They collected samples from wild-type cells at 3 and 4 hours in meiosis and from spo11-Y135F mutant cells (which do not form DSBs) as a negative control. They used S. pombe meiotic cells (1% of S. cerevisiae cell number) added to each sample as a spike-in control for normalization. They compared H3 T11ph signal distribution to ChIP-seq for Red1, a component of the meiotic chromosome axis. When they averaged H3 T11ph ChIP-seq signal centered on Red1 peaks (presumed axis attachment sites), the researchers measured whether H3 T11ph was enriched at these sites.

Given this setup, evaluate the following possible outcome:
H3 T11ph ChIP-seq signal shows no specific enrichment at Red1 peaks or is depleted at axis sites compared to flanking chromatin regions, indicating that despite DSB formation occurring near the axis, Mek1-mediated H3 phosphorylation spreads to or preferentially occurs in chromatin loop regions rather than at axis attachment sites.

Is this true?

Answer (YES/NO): NO